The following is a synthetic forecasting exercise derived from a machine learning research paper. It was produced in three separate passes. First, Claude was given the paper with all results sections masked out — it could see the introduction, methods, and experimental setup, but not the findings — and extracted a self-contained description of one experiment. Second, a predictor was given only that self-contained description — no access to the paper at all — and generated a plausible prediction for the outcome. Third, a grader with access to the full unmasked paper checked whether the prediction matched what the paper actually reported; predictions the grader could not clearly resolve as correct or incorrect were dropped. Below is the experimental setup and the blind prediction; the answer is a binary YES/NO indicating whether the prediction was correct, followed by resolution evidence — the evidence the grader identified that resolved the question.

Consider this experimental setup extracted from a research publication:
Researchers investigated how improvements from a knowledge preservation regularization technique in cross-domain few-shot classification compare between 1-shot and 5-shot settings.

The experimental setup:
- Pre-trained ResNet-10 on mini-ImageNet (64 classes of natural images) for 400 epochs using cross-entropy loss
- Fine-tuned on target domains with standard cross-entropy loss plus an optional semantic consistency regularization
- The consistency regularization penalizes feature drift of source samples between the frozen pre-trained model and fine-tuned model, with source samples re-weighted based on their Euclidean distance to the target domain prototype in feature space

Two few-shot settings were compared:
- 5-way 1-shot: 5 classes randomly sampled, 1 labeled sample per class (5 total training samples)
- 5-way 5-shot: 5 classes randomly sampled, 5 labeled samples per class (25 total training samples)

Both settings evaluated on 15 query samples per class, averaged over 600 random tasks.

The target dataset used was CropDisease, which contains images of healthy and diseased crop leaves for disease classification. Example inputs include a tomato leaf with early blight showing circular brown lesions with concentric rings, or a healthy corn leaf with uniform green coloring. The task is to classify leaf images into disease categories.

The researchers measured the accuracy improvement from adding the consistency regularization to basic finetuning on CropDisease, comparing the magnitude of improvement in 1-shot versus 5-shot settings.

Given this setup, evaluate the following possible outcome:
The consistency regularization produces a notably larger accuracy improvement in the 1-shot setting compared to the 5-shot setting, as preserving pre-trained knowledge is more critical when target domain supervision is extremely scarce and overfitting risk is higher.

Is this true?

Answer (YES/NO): YES